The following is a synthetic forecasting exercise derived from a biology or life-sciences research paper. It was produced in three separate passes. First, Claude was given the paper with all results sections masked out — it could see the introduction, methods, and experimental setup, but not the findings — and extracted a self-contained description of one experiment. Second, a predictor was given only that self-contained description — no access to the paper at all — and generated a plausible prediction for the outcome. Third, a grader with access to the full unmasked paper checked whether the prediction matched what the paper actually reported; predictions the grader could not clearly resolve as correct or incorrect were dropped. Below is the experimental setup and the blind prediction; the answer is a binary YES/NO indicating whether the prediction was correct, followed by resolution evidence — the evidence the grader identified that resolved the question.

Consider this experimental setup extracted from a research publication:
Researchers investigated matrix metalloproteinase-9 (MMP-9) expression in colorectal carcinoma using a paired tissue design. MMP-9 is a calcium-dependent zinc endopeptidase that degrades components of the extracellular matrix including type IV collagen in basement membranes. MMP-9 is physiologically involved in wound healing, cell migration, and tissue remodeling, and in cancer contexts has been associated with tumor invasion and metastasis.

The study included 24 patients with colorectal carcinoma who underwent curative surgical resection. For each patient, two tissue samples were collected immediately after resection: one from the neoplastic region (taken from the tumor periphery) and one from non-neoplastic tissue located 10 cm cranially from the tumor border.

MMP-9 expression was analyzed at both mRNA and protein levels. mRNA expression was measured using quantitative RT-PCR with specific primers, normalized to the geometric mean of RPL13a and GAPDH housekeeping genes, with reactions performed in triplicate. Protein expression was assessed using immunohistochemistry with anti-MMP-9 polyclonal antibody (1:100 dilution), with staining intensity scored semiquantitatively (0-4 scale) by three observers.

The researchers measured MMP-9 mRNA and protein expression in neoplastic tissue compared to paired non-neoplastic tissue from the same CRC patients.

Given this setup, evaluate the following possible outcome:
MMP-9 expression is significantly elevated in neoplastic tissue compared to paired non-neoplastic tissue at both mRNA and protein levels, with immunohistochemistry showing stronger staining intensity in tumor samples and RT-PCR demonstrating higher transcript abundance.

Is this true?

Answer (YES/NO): YES